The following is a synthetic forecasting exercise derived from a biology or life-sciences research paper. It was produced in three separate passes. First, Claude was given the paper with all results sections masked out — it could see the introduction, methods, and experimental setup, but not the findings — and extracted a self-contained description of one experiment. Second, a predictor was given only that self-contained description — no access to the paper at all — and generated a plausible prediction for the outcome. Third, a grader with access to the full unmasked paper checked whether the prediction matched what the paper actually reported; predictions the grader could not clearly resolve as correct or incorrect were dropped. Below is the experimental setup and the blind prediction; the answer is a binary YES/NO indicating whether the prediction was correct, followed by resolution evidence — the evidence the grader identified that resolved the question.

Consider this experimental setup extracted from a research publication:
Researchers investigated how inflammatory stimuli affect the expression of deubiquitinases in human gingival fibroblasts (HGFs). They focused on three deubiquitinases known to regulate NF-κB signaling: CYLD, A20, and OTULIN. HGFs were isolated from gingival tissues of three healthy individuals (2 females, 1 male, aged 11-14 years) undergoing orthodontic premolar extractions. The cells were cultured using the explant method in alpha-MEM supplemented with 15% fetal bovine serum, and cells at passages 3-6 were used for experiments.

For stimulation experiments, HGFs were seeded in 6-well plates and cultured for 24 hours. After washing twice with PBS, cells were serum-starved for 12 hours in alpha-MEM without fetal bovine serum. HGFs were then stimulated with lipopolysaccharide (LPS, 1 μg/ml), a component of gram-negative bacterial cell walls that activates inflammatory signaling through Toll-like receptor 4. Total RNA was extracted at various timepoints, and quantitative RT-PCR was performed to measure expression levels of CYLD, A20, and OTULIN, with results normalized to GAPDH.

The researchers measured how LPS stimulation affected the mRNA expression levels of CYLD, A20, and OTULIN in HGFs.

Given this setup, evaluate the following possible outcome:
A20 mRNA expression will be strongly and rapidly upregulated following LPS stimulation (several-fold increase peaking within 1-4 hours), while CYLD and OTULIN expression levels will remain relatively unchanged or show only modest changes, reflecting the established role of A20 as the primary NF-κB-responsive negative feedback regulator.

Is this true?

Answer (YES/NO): NO